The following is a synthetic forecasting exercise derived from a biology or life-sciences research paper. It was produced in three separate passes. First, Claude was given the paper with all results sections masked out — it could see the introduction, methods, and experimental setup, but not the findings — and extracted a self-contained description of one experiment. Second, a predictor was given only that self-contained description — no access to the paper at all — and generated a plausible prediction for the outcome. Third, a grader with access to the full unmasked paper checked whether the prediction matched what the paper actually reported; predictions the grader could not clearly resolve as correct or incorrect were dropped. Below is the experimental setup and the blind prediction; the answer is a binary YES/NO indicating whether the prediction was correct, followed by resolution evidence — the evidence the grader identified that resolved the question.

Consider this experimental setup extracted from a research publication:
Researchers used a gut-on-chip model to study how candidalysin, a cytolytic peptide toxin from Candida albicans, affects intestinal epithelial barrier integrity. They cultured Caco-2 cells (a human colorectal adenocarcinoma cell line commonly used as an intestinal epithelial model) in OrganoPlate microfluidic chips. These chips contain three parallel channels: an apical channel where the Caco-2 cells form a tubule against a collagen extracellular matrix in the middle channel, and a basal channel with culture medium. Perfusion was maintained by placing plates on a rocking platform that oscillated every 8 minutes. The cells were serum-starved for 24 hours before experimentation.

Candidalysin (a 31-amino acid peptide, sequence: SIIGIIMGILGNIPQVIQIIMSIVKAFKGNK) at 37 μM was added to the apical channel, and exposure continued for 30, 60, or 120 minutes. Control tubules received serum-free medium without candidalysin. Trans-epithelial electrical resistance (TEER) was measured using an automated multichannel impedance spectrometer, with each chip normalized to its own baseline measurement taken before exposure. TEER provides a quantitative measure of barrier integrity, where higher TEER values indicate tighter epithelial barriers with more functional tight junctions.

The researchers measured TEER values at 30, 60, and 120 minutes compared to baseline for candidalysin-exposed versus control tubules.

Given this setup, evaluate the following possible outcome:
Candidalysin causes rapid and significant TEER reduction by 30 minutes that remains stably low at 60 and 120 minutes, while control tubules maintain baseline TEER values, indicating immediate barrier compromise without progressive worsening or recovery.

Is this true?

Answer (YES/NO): NO